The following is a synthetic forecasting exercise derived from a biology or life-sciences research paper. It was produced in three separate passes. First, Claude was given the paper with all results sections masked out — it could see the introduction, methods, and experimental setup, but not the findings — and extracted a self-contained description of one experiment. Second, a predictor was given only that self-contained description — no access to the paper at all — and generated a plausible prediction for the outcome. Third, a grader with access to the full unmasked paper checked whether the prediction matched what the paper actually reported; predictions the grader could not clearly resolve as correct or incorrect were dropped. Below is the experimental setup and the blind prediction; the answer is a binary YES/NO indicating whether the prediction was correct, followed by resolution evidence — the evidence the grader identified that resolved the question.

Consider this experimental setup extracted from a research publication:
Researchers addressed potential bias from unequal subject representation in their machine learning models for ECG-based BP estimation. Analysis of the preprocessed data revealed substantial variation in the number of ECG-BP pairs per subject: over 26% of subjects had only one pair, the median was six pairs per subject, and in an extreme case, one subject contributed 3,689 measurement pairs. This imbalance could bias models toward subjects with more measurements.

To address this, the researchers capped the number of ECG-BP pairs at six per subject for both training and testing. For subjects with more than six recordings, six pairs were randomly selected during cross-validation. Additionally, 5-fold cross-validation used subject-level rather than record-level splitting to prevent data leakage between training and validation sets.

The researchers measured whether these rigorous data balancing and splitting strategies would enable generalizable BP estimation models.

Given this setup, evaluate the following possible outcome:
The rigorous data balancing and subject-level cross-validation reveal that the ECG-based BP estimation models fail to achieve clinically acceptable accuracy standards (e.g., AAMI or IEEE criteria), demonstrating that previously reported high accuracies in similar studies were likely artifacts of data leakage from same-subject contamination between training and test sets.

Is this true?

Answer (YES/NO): YES